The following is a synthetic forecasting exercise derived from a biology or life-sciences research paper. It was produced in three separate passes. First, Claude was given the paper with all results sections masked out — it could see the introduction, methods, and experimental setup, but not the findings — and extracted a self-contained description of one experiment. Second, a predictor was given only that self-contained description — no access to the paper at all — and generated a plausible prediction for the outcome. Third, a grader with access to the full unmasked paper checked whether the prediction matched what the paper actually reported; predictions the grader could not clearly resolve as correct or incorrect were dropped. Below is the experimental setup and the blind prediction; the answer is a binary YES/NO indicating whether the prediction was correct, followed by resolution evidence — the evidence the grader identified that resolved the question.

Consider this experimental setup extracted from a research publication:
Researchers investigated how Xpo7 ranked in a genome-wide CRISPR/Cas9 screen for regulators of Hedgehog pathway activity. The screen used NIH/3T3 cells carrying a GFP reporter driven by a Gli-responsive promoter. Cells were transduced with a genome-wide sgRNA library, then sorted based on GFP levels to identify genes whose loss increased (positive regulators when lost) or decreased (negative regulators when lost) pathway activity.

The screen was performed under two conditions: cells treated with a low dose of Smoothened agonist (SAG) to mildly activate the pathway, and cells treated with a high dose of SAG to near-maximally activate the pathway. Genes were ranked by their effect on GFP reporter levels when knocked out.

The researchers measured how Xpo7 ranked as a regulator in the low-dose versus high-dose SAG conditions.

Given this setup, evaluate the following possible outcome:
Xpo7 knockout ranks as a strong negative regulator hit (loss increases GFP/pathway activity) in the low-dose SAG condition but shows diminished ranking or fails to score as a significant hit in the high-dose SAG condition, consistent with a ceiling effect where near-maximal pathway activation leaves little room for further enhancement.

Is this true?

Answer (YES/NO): YES